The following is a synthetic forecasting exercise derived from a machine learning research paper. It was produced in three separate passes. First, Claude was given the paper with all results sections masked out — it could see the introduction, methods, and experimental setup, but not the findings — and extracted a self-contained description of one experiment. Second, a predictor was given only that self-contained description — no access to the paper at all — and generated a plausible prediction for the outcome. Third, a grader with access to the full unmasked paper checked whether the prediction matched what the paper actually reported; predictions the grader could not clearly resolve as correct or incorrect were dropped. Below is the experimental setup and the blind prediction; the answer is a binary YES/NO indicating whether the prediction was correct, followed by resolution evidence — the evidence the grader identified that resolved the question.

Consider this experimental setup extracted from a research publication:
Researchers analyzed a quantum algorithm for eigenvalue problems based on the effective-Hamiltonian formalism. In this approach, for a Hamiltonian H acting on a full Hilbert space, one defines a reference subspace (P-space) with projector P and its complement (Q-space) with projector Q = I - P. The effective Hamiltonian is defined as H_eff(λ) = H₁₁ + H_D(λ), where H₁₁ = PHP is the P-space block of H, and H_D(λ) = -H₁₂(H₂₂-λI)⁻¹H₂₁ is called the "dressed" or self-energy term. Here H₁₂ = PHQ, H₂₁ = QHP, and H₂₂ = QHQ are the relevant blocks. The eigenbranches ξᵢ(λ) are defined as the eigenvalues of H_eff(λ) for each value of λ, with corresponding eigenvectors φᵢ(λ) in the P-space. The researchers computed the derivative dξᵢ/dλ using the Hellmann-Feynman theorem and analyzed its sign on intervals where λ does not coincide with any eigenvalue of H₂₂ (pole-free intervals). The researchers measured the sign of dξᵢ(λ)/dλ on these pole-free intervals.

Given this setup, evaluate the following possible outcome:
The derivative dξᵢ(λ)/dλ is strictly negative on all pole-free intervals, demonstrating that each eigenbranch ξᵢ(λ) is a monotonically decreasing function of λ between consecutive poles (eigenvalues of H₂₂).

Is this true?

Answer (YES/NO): NO